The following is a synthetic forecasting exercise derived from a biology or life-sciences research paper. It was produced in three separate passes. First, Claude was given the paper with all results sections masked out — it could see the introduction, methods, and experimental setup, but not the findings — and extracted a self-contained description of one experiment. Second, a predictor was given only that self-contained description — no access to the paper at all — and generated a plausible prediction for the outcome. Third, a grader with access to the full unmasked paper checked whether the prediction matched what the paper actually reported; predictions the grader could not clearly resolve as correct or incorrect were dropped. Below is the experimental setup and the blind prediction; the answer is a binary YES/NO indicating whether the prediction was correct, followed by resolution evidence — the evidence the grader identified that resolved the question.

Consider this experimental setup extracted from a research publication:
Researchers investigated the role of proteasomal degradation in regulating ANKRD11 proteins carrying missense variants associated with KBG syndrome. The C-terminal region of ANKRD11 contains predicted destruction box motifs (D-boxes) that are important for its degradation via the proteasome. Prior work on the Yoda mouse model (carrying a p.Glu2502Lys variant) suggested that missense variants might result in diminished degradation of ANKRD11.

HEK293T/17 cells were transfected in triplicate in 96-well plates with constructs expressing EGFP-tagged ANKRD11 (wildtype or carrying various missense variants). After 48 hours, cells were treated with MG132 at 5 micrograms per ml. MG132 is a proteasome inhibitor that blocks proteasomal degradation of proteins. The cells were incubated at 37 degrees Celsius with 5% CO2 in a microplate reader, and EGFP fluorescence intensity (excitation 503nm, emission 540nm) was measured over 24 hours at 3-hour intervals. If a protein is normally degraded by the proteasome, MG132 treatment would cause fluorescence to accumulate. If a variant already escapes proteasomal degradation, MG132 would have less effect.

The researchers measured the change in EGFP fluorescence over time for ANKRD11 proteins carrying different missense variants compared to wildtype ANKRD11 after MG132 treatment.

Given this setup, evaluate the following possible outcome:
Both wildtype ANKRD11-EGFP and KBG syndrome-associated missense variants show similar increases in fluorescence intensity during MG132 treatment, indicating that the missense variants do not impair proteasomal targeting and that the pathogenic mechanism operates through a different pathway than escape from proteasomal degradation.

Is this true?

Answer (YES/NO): NO